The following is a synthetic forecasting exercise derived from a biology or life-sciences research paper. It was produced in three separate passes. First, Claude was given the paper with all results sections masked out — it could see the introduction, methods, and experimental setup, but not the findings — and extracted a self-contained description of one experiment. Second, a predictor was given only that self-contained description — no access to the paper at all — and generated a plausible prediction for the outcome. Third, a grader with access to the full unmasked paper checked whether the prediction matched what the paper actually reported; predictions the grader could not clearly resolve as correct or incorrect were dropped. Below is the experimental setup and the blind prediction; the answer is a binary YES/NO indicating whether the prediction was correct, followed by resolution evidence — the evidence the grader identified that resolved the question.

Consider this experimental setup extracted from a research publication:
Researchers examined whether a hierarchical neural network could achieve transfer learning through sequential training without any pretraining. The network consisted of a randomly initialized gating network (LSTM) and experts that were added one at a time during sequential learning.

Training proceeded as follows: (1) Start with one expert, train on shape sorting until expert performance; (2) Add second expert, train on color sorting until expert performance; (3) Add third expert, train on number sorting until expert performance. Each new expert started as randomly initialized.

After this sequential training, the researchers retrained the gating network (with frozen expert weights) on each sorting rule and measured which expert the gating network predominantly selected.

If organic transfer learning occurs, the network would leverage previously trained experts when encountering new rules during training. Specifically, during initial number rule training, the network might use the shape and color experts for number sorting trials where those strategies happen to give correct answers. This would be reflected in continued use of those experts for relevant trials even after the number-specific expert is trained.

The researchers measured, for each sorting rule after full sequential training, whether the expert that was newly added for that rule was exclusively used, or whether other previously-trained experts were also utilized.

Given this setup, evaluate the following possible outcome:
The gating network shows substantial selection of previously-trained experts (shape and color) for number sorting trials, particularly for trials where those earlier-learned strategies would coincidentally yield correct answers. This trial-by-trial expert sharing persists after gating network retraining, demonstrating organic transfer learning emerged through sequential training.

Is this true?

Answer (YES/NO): NO